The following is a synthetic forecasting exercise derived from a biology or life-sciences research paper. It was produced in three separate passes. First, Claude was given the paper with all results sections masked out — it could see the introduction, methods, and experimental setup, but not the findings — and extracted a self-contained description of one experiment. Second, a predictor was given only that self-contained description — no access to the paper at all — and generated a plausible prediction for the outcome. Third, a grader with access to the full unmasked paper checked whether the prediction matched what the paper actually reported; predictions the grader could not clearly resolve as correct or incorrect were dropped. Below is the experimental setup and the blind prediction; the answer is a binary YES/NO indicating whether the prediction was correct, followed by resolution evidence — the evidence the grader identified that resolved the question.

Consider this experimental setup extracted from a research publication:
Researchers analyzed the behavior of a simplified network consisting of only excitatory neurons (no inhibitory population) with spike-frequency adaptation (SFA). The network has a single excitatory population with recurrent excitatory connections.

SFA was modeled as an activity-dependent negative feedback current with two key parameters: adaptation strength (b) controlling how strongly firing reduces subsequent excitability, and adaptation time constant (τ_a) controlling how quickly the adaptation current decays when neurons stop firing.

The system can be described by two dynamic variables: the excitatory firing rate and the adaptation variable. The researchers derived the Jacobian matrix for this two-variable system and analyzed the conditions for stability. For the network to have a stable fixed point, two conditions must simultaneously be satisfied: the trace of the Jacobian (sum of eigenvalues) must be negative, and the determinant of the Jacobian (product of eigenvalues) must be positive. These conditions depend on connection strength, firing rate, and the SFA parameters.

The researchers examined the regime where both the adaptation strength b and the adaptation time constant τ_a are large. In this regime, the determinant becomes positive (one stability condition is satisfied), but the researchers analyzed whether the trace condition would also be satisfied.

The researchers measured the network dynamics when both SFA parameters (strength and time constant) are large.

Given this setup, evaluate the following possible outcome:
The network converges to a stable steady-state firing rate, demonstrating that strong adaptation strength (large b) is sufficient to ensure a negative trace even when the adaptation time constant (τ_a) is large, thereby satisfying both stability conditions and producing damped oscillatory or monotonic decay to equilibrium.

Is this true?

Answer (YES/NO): NO